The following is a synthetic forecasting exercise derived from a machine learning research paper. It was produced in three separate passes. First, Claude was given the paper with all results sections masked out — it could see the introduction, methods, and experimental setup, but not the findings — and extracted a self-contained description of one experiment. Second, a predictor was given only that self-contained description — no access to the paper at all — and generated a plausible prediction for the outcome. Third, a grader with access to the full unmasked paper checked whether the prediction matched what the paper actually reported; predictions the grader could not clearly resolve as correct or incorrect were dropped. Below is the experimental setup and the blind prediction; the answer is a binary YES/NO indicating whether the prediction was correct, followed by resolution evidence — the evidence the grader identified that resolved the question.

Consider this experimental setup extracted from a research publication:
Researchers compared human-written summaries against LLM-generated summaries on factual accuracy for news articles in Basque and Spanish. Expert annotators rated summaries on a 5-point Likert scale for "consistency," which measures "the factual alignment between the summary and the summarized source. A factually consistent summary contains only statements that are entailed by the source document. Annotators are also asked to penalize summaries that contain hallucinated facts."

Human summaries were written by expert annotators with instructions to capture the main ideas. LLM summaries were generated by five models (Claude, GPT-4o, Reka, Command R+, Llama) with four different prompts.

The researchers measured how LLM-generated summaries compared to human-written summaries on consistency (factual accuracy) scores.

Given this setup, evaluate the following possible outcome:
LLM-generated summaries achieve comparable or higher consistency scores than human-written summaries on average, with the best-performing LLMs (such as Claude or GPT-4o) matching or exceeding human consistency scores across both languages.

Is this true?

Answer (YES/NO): YES